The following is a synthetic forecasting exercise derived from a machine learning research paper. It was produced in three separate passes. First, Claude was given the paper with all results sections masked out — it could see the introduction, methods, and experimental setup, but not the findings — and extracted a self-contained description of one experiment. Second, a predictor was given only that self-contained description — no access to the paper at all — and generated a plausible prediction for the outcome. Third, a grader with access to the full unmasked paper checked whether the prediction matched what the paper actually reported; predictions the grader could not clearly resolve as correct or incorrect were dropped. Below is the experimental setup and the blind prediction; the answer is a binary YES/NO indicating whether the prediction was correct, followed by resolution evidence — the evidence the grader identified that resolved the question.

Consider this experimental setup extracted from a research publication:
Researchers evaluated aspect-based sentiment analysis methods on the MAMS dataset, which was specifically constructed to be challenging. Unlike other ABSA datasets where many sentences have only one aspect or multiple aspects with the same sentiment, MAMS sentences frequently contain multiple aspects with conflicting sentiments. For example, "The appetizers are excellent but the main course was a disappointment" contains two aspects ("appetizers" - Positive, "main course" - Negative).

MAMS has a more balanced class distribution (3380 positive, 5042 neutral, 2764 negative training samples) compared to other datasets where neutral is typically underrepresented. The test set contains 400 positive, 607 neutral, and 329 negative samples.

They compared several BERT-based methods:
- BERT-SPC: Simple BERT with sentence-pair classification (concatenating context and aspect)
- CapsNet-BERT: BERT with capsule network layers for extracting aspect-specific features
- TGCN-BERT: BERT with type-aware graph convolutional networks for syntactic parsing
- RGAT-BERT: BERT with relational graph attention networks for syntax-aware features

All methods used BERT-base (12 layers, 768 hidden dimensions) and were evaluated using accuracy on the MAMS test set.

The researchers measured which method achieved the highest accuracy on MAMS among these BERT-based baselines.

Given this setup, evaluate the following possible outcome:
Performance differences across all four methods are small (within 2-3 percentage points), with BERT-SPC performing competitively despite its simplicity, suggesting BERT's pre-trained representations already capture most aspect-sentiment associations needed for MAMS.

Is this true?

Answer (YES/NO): YES